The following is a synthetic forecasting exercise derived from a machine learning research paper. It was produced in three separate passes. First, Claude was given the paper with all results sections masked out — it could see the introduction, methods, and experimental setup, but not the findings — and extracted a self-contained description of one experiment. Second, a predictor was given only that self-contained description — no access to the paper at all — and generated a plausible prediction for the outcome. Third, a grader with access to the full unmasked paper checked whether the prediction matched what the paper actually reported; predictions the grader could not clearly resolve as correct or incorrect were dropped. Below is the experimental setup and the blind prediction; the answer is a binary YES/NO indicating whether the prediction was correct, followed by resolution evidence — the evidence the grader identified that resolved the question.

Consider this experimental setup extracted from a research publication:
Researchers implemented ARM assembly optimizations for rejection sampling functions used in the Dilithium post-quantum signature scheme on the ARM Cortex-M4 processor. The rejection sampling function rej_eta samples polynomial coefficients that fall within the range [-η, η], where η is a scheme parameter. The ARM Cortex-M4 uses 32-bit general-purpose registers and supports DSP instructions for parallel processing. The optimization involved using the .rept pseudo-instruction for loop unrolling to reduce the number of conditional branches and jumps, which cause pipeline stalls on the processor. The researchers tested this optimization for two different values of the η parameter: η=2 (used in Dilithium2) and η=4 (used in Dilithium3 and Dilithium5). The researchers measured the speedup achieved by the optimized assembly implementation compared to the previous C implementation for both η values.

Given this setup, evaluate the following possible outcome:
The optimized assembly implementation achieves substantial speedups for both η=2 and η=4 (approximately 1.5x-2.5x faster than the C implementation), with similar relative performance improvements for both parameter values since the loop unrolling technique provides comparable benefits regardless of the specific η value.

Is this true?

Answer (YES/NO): NO